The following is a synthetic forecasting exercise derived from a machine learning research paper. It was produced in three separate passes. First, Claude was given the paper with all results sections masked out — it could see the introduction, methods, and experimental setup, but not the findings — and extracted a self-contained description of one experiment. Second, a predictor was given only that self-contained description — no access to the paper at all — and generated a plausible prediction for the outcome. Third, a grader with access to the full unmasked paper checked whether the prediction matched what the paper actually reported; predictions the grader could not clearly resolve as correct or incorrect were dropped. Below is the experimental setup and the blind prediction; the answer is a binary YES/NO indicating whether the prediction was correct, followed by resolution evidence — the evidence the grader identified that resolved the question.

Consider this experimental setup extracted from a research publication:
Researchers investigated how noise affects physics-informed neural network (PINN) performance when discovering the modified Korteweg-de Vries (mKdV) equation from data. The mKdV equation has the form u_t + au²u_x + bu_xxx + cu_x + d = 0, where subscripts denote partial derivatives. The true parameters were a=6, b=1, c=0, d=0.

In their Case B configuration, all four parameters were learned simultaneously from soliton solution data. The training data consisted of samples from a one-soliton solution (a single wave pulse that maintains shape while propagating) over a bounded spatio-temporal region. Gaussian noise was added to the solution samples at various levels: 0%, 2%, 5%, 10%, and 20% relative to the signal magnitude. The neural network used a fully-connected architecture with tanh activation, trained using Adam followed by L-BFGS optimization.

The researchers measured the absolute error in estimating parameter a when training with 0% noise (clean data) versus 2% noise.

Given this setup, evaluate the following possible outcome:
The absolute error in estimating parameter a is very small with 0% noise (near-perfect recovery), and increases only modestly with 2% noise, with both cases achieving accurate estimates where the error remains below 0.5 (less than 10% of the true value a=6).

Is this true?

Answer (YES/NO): NO